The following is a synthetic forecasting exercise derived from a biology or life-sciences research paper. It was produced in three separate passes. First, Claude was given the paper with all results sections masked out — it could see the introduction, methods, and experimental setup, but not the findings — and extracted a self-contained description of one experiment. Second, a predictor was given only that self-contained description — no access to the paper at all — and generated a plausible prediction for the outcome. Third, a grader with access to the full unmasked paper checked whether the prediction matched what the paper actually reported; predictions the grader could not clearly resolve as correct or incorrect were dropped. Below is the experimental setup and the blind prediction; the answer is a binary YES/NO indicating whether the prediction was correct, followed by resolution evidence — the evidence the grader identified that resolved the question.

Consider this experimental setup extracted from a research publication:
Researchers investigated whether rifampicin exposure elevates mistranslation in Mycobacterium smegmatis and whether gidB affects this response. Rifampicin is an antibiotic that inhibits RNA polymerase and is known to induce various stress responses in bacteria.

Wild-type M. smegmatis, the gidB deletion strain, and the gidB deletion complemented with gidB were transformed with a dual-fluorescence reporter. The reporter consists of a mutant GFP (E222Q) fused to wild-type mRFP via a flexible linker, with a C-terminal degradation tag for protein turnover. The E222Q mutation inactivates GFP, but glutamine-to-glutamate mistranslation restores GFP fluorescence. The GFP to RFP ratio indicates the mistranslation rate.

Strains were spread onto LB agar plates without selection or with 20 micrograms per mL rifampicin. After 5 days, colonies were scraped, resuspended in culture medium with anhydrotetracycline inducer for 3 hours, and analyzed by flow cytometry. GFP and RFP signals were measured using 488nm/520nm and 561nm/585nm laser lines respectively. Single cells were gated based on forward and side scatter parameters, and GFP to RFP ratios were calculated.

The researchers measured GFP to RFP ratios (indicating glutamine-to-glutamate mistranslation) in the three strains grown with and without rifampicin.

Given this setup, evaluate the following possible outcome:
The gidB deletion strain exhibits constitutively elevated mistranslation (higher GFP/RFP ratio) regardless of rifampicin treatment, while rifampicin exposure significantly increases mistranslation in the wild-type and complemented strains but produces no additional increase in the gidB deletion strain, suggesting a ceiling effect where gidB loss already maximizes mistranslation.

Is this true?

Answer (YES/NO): NO